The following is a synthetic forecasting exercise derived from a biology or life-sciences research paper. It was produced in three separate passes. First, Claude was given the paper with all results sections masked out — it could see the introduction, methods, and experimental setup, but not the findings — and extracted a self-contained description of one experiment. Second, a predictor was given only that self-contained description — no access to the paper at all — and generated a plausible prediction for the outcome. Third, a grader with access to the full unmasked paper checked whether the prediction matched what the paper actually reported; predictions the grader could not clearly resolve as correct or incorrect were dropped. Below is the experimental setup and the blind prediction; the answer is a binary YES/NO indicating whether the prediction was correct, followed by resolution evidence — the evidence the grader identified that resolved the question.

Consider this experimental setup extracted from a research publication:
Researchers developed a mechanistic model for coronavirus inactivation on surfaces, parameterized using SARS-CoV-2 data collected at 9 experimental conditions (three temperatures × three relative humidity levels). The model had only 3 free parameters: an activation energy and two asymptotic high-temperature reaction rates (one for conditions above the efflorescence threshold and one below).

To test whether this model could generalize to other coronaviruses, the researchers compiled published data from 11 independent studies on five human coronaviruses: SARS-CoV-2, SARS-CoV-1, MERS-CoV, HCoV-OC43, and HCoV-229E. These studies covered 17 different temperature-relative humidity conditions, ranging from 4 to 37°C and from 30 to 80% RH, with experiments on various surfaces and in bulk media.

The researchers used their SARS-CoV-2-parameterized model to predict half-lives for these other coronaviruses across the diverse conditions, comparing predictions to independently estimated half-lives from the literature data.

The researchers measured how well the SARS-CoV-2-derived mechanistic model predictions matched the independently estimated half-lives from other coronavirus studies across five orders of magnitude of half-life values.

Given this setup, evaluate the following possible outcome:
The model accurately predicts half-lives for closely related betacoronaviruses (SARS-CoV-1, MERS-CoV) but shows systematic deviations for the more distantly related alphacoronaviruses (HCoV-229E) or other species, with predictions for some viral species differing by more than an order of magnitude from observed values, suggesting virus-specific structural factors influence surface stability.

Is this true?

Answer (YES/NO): NO